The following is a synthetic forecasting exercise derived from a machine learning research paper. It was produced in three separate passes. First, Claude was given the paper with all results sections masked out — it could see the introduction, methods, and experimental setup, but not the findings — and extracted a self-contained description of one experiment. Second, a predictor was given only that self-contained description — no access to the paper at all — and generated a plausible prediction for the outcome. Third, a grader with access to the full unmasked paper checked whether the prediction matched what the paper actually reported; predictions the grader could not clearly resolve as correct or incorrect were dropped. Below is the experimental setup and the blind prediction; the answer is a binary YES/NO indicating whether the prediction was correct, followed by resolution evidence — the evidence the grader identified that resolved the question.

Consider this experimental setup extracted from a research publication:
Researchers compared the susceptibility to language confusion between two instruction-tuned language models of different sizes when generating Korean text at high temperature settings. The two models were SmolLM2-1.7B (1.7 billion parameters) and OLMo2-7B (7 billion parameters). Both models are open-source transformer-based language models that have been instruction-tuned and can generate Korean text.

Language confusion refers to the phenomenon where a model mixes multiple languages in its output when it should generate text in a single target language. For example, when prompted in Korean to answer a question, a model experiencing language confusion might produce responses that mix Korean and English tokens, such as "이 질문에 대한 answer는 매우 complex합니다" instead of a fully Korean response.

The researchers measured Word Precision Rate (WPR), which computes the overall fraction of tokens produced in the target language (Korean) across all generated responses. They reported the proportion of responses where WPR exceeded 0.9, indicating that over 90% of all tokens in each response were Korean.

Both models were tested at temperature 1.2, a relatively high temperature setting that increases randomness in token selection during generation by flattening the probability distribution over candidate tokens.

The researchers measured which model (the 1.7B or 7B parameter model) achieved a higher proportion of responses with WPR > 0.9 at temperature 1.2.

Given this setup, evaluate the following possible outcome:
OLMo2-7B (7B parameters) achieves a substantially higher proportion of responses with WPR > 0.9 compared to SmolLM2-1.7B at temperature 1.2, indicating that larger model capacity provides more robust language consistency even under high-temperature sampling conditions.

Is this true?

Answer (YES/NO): NO